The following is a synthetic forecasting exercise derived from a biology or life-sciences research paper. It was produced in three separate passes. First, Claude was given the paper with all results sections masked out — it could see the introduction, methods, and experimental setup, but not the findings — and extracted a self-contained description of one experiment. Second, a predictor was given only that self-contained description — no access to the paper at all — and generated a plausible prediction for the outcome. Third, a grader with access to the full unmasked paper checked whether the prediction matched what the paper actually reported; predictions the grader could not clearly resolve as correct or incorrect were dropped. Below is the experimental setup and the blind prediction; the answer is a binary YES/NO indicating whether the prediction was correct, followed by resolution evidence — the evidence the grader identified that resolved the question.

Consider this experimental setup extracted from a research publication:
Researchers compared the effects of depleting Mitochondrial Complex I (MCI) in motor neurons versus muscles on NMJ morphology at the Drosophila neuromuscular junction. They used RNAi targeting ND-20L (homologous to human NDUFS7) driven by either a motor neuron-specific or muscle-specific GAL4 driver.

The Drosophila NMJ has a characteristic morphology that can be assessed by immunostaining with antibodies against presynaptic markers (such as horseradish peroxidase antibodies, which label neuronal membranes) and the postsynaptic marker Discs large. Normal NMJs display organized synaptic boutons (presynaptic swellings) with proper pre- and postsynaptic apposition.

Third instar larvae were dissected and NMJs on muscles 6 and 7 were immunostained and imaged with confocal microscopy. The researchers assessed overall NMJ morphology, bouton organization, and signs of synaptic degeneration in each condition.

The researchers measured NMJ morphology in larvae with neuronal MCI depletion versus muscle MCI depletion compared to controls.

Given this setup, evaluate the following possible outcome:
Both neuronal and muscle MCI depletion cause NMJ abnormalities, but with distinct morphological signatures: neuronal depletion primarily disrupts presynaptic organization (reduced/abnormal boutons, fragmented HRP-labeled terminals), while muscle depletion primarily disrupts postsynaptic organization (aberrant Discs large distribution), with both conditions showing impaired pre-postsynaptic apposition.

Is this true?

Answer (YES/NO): NO